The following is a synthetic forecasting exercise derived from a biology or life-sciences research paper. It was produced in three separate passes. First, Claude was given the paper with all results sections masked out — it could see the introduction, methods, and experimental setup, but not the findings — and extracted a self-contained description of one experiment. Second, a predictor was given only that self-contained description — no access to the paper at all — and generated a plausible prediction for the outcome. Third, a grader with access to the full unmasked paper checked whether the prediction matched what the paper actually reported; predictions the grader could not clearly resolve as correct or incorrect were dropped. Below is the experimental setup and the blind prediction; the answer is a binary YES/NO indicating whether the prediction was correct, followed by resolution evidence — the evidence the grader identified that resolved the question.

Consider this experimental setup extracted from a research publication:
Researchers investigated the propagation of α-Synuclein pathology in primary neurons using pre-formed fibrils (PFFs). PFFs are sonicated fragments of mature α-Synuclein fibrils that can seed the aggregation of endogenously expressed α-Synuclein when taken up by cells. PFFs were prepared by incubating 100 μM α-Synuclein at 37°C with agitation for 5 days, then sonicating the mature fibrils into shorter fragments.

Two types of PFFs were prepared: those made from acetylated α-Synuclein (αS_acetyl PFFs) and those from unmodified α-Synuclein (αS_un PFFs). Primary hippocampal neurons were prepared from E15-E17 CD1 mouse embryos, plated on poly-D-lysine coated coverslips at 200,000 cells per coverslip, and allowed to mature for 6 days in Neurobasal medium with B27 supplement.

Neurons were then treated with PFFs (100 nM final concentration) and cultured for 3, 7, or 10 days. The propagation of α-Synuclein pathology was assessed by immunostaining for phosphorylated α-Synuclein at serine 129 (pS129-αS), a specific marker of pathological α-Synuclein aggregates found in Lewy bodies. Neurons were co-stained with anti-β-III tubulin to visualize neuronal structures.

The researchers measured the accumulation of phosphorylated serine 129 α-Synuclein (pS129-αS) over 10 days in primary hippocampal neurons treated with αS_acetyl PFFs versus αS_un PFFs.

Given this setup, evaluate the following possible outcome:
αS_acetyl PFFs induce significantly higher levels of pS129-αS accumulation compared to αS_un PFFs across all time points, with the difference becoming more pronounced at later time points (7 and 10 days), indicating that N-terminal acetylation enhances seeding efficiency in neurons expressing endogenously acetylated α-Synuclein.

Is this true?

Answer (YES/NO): NO